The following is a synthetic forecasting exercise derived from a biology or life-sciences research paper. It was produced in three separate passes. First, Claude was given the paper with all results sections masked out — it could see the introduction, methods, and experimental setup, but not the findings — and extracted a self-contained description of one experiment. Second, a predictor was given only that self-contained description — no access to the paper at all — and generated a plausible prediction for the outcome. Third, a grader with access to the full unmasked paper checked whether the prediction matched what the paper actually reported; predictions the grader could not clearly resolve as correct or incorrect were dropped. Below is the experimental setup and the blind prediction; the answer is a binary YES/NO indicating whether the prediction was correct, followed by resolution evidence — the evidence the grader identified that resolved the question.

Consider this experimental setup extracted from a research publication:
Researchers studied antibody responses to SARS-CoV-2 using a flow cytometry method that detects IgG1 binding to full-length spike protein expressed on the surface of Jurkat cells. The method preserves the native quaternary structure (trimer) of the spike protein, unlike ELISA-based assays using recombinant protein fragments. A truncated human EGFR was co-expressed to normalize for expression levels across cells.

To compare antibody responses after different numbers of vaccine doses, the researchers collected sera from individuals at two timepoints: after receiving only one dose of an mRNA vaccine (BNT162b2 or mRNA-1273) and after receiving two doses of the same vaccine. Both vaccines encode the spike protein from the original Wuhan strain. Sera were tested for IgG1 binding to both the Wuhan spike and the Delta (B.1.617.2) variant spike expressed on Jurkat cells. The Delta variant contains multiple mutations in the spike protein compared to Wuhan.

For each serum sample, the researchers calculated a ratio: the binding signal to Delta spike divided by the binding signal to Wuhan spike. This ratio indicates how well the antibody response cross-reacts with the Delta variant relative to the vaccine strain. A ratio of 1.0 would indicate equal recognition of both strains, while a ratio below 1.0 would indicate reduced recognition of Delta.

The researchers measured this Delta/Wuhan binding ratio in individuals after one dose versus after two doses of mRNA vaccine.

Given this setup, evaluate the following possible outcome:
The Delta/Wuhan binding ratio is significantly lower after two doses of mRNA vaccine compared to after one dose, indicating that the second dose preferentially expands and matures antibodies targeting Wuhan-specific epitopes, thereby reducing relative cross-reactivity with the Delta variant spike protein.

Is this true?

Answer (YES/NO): YES